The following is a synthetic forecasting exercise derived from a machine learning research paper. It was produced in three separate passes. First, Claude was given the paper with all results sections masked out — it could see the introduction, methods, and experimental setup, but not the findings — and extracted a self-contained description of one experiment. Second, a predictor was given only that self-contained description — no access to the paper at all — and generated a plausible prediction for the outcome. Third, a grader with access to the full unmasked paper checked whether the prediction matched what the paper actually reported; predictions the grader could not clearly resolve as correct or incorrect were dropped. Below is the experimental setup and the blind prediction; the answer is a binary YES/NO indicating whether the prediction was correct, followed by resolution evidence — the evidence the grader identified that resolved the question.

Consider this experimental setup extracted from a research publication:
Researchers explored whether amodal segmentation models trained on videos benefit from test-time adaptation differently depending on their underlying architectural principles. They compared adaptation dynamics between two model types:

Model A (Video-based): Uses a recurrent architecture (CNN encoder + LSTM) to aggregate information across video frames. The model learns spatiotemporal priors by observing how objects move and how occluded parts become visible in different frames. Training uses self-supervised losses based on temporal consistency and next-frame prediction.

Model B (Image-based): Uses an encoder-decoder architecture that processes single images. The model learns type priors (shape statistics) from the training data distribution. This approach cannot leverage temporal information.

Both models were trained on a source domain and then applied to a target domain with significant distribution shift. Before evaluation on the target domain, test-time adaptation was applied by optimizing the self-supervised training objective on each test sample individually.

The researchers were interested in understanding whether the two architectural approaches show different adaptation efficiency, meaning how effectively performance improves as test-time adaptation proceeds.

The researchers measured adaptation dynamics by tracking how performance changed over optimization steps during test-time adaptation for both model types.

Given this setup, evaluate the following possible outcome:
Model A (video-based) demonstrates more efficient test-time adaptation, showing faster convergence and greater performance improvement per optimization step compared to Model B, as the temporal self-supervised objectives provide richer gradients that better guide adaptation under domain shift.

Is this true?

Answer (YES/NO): YES